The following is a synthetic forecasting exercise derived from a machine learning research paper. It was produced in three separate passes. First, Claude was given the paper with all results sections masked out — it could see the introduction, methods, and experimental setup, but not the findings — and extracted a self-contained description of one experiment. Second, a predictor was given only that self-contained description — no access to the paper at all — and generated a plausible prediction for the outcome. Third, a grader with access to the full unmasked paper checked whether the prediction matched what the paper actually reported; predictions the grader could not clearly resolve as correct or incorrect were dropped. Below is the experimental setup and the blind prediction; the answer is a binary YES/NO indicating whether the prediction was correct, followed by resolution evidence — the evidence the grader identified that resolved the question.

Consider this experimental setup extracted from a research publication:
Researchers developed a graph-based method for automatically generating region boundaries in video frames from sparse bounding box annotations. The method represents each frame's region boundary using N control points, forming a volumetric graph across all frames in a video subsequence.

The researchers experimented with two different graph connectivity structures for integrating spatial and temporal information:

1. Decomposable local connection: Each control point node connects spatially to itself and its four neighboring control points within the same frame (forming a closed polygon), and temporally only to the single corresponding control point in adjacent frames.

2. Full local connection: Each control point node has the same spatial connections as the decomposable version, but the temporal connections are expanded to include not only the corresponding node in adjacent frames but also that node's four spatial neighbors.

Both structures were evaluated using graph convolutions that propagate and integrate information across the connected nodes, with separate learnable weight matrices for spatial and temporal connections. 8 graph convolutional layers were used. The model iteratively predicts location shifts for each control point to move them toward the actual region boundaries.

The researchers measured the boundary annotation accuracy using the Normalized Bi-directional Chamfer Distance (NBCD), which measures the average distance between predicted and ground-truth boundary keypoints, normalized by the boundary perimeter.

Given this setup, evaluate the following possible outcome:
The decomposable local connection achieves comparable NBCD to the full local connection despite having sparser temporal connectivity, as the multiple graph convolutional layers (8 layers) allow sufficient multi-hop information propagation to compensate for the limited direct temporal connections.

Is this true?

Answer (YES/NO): NO